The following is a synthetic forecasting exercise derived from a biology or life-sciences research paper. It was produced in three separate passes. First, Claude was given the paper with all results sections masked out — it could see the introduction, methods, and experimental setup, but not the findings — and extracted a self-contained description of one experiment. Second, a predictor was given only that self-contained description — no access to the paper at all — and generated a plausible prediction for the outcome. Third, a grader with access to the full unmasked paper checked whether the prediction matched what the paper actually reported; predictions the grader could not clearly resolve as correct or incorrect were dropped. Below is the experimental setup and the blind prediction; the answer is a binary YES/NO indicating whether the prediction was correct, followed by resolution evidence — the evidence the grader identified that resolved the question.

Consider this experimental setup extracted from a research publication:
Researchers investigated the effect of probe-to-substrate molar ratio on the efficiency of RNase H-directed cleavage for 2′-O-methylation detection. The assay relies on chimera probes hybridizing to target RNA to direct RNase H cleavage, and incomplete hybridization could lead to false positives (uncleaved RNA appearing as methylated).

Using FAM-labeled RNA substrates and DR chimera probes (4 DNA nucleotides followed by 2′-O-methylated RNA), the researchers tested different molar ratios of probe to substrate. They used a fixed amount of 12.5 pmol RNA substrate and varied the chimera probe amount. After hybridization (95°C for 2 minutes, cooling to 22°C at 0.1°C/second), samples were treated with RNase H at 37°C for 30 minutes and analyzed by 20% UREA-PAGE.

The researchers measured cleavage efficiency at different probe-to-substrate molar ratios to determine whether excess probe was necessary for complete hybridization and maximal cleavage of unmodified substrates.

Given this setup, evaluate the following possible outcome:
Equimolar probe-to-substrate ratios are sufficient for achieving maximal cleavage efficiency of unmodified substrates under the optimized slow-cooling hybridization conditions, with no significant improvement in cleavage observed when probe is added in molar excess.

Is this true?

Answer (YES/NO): YES